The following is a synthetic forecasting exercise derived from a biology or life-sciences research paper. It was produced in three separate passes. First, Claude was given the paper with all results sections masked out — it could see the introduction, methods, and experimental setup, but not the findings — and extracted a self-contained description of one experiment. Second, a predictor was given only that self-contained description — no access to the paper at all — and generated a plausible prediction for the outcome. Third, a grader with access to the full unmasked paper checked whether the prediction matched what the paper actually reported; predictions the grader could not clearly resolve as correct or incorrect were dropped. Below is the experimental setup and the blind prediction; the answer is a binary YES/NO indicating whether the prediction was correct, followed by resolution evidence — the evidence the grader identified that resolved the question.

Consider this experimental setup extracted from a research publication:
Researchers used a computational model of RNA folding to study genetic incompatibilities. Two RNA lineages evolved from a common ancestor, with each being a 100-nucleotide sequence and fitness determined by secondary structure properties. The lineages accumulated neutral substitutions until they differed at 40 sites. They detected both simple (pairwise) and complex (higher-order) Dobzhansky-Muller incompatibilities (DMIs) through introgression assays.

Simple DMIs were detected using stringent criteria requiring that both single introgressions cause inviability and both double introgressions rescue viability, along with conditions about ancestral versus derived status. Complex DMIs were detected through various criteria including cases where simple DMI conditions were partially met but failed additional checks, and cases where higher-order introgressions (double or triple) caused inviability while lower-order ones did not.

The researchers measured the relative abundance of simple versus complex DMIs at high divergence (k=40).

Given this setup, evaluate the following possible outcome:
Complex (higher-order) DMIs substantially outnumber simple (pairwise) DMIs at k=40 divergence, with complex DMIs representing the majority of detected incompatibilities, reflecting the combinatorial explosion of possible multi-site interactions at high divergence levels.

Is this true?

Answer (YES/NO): YES